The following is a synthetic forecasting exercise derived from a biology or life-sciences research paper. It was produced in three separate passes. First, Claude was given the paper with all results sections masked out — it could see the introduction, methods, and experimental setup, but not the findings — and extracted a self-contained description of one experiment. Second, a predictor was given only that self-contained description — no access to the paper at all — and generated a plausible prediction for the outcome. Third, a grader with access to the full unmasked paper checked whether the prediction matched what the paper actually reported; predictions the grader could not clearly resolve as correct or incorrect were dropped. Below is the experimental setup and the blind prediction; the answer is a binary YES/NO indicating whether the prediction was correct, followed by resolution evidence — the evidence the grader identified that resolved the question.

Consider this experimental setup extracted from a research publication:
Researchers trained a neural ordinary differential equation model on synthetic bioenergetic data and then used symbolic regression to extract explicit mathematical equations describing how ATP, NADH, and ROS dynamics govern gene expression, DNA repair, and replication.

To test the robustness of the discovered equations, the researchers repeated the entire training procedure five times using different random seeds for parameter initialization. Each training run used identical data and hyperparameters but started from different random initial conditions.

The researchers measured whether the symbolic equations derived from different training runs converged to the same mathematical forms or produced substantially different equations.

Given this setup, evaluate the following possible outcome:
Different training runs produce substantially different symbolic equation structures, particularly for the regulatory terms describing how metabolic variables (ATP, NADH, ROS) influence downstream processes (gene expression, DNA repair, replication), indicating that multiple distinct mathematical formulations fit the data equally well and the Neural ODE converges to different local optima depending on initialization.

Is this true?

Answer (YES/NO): NO